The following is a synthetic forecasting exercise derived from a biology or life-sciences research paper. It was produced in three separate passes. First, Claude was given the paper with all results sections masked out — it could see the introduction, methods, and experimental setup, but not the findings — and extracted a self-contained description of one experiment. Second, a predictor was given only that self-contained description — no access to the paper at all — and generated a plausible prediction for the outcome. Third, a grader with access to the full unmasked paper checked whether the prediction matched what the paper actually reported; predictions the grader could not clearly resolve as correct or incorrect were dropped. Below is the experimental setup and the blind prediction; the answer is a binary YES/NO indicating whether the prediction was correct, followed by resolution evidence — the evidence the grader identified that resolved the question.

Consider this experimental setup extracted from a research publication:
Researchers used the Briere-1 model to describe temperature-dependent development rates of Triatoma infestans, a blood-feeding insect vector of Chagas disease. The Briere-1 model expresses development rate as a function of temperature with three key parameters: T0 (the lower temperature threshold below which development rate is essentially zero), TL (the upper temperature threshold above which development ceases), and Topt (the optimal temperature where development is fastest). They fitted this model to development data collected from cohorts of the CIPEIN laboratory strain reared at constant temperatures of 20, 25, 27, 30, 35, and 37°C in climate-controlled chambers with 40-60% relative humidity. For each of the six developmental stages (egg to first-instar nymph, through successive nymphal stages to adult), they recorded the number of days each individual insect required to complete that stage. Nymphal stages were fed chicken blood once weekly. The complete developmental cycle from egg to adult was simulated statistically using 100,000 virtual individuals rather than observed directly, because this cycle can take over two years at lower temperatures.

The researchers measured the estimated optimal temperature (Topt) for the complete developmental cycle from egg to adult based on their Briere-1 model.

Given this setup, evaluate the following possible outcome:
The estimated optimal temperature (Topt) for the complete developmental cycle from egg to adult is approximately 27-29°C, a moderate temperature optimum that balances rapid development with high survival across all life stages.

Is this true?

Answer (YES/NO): NO